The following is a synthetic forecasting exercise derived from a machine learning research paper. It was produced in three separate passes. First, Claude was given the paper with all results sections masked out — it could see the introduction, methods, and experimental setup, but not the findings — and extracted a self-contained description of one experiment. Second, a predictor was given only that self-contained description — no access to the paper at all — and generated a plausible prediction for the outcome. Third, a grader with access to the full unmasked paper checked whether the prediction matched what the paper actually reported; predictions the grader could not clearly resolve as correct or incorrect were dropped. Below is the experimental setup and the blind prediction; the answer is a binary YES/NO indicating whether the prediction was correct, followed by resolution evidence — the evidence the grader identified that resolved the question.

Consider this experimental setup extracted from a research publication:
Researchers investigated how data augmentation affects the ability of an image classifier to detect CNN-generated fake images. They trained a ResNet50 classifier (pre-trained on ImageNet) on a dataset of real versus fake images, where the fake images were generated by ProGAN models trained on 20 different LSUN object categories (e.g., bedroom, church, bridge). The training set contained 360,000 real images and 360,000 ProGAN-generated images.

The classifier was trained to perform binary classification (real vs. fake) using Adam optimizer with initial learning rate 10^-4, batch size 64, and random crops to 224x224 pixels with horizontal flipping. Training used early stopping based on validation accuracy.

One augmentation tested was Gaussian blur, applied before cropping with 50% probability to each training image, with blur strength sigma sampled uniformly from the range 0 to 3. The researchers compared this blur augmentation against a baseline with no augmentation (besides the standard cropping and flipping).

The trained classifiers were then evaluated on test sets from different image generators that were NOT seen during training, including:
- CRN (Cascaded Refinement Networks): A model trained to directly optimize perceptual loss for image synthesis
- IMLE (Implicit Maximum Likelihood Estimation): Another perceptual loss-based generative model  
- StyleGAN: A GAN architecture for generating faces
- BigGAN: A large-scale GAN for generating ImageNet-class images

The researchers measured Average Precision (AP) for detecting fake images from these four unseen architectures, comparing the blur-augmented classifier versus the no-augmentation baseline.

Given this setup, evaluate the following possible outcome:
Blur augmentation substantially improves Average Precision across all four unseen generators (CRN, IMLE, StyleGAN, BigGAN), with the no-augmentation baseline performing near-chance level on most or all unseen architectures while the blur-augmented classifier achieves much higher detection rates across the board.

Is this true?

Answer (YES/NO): NO